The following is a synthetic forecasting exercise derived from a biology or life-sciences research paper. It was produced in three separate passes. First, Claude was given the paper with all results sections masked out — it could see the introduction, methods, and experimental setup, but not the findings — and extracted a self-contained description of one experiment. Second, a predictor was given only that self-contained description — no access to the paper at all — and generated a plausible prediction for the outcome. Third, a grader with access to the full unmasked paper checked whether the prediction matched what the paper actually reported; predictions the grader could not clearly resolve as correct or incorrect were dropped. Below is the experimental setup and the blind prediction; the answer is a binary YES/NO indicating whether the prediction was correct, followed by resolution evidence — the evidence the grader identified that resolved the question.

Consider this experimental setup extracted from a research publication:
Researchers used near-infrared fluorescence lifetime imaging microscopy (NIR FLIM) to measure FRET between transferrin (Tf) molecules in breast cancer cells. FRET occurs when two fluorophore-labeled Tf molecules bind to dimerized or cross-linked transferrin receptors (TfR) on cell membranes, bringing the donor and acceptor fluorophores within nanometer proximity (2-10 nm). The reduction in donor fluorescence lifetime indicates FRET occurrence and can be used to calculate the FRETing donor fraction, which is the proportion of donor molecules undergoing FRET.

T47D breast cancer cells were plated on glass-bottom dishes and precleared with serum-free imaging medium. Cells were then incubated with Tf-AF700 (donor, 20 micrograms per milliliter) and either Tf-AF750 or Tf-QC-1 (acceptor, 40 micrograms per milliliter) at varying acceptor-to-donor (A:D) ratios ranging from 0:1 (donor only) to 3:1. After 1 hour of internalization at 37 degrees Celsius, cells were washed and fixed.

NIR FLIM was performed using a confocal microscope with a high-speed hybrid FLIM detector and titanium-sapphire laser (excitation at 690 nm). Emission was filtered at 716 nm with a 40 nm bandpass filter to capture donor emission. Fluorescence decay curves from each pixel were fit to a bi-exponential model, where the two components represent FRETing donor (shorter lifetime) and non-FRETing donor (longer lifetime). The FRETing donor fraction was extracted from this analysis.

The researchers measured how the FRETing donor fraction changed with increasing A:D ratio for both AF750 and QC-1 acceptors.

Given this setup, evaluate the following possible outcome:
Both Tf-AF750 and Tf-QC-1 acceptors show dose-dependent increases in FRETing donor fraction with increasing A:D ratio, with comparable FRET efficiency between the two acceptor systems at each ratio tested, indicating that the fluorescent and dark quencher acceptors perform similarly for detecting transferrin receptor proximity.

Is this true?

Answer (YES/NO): NO